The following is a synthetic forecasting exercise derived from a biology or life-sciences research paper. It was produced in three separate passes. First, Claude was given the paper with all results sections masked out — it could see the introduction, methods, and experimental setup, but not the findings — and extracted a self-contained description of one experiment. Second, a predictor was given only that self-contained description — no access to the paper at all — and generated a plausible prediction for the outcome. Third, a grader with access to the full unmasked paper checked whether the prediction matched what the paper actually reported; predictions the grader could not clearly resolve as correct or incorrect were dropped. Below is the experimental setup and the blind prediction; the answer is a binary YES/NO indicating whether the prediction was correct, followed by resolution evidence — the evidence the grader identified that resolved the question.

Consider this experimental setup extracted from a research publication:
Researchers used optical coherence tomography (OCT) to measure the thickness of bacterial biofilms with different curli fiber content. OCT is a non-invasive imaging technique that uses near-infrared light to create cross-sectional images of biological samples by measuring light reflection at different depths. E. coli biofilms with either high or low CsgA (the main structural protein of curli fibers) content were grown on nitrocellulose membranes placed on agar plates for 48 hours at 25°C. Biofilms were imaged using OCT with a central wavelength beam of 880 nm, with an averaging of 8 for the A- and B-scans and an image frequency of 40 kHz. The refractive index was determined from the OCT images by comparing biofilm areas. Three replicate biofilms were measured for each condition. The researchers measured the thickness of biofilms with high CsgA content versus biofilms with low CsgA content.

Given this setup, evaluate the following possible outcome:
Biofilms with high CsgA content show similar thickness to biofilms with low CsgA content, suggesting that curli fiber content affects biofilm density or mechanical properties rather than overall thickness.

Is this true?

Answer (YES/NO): YES